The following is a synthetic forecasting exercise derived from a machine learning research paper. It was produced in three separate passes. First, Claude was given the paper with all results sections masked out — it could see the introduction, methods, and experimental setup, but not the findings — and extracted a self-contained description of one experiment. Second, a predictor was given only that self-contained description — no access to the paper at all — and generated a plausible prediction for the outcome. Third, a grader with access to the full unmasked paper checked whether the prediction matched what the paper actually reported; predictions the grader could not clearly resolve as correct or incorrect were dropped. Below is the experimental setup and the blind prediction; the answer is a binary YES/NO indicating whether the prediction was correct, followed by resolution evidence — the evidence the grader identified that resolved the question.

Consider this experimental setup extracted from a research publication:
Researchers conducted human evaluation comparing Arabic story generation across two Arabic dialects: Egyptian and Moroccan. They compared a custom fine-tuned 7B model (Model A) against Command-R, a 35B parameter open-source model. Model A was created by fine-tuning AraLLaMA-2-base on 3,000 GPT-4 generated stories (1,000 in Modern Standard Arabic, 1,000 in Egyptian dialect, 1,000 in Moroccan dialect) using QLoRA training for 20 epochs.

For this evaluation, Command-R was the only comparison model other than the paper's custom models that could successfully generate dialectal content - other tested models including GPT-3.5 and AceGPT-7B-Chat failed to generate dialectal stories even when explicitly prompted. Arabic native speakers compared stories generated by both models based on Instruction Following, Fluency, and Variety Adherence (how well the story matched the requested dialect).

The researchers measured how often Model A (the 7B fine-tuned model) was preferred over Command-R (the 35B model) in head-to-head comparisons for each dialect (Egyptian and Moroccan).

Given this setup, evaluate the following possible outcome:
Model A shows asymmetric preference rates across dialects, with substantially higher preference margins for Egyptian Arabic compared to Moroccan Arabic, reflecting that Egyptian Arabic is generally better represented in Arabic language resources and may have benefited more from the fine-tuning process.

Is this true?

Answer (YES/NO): NO